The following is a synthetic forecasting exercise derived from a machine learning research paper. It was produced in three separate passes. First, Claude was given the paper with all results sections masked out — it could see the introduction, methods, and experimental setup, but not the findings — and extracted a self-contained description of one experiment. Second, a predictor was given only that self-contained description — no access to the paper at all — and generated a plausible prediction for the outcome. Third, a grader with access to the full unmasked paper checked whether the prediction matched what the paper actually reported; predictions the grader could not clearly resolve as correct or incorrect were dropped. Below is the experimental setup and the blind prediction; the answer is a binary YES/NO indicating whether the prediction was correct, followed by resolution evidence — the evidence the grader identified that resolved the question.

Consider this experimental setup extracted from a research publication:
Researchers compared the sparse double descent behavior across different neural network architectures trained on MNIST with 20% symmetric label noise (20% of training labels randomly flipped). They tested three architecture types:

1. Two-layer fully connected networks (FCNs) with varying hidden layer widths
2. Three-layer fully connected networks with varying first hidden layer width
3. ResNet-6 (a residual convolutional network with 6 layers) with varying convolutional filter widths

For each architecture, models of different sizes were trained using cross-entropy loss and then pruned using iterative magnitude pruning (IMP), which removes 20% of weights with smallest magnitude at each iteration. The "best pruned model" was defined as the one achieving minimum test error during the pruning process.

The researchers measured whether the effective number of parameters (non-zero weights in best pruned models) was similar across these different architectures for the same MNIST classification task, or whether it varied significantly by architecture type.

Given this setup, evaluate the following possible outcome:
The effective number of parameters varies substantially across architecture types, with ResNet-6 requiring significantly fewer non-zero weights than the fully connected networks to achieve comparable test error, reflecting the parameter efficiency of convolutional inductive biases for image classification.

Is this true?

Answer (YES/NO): NO